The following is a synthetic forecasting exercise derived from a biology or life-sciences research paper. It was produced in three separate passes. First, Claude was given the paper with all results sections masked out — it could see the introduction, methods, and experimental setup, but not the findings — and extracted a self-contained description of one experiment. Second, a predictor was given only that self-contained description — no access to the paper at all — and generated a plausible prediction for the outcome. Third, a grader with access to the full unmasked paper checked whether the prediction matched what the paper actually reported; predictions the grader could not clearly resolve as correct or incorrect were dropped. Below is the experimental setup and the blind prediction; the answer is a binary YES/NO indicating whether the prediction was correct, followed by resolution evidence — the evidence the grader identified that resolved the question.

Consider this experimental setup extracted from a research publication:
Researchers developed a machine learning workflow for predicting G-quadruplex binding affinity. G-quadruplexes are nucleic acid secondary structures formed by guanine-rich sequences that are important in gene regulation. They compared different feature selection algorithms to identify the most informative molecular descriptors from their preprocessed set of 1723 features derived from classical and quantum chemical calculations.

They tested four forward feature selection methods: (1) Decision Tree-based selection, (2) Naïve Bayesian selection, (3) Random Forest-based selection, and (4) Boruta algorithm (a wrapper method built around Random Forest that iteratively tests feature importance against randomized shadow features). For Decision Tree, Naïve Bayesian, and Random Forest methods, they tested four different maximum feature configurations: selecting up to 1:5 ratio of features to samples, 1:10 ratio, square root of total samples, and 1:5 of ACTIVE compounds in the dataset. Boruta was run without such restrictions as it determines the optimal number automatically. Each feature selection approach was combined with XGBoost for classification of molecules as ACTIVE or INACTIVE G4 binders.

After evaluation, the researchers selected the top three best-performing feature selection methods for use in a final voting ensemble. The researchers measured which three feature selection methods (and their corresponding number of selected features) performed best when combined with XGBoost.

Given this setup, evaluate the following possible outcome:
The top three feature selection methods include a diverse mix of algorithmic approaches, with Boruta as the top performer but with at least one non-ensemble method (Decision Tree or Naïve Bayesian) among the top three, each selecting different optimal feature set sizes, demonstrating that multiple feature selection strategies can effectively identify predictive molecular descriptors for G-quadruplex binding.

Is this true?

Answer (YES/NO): NO